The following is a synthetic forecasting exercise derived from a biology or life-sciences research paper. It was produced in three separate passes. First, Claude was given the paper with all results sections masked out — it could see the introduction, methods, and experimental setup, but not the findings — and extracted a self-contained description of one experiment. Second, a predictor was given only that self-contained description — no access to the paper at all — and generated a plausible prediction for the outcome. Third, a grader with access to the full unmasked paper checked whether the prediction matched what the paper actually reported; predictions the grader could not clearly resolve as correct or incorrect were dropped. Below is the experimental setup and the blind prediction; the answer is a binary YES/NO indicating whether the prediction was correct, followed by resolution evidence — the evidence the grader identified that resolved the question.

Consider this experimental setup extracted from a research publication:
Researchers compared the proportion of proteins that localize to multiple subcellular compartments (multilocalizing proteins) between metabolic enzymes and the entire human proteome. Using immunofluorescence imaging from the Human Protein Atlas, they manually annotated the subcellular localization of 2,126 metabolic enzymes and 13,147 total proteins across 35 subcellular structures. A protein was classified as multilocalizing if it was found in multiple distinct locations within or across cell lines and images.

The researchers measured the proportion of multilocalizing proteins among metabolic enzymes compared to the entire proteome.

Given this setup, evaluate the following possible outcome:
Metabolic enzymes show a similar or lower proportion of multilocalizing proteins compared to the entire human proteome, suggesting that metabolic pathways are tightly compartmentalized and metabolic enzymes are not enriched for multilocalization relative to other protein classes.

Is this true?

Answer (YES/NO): YES